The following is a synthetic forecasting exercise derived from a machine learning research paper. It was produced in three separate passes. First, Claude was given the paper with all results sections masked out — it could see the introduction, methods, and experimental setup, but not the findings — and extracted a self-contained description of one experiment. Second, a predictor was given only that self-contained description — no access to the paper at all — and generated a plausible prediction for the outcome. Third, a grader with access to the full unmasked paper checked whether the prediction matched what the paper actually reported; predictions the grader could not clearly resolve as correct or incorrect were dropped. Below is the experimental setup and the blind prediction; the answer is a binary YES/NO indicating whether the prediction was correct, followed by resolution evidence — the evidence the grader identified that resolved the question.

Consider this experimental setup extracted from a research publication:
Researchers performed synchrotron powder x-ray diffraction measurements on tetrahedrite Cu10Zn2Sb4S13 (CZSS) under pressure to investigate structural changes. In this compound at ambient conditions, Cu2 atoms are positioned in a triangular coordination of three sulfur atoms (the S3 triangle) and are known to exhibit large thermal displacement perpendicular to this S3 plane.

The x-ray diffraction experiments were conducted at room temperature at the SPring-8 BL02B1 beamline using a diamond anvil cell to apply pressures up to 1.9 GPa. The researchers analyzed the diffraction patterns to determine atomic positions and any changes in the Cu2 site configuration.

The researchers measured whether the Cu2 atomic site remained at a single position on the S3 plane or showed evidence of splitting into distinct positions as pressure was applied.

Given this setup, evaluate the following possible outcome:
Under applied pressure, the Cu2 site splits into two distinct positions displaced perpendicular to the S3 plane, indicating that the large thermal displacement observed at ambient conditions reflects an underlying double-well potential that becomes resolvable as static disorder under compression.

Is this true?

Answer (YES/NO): YES